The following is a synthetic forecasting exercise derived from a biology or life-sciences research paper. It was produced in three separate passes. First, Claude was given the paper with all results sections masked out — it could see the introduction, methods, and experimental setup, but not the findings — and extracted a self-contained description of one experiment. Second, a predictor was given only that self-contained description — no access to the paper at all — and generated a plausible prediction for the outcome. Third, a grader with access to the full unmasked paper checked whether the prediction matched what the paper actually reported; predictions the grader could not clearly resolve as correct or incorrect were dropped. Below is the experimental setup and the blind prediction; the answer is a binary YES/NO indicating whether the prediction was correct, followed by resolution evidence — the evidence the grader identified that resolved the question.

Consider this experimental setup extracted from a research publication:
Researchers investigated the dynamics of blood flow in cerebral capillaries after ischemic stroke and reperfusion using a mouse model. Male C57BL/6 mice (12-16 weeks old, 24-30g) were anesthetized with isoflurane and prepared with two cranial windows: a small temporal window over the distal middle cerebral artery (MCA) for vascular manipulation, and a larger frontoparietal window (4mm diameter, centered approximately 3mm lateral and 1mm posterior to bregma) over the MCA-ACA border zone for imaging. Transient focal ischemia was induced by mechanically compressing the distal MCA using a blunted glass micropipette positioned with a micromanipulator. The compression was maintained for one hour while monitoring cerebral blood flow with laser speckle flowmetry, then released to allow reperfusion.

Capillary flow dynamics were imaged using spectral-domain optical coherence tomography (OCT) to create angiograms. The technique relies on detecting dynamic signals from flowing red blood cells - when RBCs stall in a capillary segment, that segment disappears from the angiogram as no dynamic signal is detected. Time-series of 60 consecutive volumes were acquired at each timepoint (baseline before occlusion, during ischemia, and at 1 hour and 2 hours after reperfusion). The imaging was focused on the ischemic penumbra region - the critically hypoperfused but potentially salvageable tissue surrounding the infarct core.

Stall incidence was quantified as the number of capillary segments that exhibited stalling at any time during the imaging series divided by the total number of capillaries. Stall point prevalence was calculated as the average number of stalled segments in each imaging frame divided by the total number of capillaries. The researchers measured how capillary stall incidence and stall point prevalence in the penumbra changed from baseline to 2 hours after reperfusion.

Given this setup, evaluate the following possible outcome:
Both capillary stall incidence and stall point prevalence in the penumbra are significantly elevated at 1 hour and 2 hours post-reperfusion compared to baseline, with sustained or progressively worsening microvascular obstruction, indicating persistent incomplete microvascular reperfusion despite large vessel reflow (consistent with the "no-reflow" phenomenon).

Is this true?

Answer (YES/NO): YES